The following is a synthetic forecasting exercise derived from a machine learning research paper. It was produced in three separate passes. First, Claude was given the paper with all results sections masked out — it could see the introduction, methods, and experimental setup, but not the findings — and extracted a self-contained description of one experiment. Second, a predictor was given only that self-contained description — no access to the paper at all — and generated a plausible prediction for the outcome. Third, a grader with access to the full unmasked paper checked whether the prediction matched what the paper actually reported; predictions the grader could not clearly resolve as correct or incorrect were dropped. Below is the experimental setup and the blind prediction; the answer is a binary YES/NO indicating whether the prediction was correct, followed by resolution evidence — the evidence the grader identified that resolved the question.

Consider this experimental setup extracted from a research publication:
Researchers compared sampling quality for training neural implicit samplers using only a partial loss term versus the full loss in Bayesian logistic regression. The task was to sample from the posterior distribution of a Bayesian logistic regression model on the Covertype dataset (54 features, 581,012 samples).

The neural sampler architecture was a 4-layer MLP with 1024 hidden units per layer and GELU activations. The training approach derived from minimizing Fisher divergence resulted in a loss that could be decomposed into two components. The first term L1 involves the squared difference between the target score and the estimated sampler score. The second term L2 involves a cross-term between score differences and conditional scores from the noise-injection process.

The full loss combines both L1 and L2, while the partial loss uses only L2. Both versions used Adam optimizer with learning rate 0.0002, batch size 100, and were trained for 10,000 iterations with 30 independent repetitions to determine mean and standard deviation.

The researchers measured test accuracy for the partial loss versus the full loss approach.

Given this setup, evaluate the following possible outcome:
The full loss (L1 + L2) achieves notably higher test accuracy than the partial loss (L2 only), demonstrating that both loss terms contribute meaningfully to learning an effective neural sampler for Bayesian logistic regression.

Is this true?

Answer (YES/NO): YES